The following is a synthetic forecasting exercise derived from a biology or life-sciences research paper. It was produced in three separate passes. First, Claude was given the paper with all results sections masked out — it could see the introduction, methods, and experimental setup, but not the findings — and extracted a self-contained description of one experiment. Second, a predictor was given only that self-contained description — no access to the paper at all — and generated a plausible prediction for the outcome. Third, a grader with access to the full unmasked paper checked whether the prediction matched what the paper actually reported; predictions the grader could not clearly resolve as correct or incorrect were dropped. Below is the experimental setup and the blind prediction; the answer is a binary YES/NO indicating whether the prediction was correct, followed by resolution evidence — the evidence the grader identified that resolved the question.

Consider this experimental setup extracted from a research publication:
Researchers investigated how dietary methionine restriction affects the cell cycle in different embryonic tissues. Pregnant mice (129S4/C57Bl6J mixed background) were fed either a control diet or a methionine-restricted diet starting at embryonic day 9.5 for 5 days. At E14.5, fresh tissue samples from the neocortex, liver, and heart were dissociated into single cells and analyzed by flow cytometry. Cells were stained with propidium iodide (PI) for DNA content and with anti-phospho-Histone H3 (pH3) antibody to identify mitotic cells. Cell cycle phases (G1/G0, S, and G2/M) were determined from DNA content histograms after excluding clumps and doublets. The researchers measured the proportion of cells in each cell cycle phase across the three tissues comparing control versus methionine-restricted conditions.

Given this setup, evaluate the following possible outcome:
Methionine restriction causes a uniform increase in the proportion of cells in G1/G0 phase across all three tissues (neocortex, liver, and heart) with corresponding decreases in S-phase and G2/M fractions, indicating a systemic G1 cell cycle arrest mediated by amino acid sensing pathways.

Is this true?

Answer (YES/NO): NO